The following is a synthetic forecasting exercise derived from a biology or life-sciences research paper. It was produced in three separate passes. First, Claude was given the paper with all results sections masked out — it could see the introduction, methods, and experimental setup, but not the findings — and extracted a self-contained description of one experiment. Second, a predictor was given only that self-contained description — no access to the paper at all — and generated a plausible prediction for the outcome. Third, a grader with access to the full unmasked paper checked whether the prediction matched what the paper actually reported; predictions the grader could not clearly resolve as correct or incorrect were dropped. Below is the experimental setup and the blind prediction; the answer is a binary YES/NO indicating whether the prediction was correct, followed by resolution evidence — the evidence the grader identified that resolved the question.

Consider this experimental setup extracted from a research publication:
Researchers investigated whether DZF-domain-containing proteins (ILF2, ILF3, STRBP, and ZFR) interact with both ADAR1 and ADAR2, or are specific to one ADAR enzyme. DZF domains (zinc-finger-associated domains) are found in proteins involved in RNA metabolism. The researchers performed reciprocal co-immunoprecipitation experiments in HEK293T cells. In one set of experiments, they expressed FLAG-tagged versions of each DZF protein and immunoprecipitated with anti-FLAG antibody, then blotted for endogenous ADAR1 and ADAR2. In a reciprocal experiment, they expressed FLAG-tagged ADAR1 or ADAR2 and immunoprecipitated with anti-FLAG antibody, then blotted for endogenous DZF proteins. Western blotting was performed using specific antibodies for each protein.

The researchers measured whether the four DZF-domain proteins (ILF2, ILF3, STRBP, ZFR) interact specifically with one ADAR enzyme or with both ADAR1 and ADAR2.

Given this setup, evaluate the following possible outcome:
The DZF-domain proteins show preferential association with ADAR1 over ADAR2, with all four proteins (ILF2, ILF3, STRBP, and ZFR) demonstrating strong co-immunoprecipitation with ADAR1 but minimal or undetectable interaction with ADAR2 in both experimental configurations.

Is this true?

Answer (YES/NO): NO